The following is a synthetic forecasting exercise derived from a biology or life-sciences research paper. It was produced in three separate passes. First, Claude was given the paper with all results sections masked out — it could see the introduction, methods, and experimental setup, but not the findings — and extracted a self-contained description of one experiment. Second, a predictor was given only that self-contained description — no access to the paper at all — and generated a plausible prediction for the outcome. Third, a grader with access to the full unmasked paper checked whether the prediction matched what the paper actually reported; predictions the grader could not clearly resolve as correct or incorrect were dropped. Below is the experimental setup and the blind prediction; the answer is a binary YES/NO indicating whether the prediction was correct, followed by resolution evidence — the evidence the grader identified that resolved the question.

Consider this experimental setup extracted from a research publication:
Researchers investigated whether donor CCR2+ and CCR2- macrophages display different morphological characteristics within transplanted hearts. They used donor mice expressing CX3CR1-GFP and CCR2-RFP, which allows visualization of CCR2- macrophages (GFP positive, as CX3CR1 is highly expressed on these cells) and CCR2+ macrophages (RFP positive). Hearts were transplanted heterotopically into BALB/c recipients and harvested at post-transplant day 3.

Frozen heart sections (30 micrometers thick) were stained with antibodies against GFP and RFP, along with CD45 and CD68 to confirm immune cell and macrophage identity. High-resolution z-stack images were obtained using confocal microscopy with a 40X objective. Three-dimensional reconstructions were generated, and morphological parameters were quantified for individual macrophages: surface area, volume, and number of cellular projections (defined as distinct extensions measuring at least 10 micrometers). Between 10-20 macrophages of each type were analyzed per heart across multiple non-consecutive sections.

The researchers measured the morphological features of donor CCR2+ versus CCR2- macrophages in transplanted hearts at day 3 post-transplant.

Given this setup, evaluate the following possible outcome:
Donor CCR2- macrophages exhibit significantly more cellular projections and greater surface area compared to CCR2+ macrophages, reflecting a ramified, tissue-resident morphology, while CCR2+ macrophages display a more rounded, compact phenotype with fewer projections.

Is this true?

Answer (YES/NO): NO